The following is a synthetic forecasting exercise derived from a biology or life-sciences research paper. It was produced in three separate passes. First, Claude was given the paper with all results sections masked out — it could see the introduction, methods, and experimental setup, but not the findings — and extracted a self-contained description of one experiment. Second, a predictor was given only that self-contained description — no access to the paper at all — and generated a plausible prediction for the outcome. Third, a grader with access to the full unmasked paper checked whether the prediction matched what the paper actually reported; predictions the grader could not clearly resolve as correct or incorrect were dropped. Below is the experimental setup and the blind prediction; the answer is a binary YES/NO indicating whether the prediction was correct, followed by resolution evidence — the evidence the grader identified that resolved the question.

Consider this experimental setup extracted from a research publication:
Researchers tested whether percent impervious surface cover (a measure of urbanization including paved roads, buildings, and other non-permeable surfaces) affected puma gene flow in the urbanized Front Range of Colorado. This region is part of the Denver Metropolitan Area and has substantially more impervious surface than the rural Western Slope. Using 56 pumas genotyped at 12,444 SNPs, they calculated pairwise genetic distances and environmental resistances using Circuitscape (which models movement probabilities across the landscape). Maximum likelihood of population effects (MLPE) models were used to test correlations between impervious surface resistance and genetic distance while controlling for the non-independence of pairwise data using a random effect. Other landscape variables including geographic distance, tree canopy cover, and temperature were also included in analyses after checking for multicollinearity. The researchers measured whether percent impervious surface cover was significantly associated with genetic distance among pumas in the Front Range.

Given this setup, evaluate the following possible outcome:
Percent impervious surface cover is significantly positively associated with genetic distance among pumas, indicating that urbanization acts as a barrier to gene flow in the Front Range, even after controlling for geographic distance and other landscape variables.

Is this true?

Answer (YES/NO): YES